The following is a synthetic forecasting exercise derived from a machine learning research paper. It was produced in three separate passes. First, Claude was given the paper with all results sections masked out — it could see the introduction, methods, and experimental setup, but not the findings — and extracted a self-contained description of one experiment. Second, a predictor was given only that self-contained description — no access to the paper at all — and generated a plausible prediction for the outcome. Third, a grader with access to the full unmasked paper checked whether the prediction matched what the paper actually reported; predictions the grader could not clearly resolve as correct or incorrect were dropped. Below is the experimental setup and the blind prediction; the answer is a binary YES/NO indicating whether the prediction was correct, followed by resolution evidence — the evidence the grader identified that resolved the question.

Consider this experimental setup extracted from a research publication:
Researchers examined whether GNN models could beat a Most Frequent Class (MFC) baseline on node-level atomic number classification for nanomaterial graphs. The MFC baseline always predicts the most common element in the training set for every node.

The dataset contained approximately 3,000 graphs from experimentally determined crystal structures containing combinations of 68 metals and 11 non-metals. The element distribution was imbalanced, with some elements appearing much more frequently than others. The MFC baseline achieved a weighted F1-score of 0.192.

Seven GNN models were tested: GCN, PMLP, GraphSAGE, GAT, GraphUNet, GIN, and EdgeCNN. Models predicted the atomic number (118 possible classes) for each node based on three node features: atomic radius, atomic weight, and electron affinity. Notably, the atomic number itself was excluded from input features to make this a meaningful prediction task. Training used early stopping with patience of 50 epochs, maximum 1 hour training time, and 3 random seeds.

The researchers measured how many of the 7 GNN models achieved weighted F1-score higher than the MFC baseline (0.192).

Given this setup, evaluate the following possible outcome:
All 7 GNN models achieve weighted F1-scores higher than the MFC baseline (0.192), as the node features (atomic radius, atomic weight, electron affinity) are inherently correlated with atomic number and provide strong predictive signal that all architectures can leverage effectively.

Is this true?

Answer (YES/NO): NO